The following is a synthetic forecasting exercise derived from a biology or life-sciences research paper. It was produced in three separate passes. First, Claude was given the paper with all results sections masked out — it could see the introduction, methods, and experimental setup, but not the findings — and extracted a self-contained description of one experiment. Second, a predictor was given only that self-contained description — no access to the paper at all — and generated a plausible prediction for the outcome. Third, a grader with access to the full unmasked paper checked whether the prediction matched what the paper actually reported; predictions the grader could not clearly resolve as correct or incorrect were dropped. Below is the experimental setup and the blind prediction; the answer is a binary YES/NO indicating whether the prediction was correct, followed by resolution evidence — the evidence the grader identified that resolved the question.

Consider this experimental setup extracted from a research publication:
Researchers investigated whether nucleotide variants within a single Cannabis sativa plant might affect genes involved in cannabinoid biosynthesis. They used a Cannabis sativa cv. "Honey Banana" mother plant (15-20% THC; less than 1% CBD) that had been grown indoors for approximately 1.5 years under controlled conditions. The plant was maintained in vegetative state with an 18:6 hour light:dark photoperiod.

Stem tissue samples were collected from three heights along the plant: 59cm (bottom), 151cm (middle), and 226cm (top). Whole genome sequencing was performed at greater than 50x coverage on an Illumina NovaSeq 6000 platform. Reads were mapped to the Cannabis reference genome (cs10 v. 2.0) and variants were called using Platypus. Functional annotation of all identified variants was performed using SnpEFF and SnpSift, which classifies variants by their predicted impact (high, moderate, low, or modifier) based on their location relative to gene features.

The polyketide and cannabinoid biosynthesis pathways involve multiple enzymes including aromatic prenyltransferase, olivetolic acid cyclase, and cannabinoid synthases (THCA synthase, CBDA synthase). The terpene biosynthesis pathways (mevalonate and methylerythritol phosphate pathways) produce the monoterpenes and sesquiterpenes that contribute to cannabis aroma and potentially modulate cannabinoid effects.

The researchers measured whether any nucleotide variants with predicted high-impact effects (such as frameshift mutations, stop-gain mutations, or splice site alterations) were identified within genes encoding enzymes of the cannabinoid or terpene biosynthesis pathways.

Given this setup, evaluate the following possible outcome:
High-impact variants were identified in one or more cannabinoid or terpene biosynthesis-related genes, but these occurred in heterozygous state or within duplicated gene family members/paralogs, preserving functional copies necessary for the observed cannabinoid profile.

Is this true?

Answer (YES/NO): NO